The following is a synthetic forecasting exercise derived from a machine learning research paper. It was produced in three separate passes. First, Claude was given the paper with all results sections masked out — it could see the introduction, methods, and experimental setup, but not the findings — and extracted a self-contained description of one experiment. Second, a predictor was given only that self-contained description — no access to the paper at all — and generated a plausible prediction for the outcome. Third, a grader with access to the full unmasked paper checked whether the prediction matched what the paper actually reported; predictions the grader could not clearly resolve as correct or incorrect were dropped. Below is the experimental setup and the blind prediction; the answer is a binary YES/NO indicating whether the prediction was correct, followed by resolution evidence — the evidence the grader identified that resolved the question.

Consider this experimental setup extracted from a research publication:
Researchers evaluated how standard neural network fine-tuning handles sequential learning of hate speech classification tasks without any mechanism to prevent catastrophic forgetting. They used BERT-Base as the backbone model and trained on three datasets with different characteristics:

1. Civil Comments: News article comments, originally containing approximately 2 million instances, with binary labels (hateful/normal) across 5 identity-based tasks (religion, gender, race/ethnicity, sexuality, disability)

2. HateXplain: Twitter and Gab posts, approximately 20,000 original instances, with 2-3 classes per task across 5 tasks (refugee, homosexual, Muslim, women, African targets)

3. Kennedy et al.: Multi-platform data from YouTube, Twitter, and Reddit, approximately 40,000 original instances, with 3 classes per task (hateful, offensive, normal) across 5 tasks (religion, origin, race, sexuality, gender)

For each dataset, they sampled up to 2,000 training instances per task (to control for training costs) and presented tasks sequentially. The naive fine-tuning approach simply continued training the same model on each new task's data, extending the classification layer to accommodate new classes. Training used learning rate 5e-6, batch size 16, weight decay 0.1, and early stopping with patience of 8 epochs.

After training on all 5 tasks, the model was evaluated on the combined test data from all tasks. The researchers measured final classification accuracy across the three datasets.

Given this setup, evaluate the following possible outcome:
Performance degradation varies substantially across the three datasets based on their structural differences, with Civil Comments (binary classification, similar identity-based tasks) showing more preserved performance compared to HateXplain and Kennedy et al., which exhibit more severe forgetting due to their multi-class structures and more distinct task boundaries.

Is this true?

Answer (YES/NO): NO